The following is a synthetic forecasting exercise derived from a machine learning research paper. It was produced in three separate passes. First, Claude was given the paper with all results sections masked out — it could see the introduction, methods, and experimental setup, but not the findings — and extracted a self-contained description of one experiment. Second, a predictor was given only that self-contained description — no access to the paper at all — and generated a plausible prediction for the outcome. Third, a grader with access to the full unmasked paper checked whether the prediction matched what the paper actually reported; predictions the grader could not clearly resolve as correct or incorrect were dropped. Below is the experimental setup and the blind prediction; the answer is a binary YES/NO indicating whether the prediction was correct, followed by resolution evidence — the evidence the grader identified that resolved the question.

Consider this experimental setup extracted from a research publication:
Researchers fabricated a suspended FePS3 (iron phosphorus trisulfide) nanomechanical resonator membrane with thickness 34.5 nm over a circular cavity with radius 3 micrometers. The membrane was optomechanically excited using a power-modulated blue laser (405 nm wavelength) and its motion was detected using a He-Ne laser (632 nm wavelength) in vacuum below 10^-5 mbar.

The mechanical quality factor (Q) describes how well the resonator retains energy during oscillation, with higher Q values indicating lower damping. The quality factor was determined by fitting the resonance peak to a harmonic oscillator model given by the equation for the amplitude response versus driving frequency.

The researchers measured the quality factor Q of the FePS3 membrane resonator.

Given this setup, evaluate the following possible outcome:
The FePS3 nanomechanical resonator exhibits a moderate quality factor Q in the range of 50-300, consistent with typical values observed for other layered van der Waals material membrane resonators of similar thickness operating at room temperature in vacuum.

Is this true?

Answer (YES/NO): YES